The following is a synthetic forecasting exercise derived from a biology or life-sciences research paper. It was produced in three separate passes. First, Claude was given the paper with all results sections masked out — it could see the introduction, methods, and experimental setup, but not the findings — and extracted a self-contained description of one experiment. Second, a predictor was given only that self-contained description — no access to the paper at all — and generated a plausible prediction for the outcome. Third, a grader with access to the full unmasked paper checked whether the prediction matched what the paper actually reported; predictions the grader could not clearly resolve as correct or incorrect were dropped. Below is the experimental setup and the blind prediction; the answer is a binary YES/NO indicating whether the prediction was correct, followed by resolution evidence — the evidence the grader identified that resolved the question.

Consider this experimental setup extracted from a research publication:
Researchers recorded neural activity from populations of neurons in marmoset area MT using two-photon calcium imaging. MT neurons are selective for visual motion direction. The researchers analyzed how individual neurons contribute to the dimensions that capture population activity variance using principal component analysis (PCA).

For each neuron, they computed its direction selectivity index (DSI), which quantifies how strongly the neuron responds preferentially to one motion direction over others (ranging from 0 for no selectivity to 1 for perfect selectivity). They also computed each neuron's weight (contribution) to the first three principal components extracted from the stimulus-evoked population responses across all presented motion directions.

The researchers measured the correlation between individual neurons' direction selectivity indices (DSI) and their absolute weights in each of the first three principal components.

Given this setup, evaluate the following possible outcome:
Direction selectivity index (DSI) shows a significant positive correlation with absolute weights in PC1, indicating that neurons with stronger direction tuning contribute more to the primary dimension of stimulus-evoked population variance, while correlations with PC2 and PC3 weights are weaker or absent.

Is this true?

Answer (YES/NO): NO